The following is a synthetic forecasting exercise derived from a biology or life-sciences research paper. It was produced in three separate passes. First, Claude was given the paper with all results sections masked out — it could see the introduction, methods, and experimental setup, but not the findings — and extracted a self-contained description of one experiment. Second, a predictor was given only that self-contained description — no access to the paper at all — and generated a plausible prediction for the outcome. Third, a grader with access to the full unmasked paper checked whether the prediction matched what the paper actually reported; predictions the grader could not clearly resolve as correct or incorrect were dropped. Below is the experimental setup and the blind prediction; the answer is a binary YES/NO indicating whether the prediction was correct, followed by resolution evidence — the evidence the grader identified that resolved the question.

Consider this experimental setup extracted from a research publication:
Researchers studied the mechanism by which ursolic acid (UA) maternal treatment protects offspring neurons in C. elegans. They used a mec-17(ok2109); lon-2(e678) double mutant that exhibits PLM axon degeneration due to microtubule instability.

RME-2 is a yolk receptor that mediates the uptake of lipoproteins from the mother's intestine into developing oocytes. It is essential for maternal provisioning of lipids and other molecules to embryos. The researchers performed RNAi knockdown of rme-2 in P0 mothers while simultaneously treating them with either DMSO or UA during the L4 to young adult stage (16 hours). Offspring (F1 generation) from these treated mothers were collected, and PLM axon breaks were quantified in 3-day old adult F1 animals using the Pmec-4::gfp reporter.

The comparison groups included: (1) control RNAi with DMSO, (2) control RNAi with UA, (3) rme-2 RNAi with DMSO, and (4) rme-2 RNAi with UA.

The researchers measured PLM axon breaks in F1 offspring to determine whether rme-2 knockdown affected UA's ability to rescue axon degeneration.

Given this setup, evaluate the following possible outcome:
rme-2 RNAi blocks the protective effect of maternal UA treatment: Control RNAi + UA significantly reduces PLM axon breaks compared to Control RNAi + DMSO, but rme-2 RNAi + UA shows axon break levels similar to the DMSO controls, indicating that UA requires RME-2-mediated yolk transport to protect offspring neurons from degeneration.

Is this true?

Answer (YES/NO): YES